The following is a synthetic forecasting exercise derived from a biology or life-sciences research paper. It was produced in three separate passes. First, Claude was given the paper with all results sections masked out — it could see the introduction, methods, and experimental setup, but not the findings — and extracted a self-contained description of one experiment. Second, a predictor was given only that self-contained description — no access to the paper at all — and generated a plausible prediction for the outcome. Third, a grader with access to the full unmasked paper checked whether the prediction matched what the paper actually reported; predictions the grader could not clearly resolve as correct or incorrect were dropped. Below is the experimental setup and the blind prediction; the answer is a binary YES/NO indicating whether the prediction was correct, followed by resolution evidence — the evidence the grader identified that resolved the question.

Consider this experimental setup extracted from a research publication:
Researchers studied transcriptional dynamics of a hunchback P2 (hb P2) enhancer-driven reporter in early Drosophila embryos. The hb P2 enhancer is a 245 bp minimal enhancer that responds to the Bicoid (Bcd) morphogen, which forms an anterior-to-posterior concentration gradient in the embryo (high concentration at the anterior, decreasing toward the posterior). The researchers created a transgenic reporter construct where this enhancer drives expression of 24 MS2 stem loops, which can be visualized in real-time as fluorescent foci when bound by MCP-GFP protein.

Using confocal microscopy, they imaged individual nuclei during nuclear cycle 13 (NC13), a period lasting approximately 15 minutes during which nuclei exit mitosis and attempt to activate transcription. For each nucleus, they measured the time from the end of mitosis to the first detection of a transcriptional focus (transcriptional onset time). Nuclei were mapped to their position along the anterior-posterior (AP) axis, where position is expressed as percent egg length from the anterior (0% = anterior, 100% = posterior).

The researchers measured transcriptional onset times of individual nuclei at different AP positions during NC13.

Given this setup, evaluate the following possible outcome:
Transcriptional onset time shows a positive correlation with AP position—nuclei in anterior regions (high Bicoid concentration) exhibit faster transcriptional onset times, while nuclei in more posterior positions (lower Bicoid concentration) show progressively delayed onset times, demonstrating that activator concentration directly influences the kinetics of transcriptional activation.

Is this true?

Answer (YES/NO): YES